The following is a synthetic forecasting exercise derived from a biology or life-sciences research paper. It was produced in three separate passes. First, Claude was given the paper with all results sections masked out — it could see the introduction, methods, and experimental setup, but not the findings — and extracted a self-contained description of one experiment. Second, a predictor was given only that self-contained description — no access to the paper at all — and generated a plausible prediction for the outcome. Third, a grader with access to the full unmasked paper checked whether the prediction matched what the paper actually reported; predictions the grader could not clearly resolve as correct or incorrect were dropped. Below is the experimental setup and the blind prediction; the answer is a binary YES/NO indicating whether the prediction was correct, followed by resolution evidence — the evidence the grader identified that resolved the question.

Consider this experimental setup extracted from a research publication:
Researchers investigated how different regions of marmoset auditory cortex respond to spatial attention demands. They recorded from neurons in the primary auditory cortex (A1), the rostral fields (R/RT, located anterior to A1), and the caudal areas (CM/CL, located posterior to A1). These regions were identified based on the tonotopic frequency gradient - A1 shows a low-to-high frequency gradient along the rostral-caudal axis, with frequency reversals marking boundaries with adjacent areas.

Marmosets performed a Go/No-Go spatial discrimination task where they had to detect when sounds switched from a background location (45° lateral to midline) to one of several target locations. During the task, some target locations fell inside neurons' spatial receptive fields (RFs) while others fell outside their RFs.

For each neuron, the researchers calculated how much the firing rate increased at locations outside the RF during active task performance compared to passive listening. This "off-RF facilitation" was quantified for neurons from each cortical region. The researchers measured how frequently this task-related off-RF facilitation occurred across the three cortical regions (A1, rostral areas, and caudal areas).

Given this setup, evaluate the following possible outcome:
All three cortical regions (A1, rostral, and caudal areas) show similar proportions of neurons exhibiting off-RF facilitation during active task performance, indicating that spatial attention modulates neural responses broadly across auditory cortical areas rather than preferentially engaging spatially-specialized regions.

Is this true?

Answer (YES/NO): NO